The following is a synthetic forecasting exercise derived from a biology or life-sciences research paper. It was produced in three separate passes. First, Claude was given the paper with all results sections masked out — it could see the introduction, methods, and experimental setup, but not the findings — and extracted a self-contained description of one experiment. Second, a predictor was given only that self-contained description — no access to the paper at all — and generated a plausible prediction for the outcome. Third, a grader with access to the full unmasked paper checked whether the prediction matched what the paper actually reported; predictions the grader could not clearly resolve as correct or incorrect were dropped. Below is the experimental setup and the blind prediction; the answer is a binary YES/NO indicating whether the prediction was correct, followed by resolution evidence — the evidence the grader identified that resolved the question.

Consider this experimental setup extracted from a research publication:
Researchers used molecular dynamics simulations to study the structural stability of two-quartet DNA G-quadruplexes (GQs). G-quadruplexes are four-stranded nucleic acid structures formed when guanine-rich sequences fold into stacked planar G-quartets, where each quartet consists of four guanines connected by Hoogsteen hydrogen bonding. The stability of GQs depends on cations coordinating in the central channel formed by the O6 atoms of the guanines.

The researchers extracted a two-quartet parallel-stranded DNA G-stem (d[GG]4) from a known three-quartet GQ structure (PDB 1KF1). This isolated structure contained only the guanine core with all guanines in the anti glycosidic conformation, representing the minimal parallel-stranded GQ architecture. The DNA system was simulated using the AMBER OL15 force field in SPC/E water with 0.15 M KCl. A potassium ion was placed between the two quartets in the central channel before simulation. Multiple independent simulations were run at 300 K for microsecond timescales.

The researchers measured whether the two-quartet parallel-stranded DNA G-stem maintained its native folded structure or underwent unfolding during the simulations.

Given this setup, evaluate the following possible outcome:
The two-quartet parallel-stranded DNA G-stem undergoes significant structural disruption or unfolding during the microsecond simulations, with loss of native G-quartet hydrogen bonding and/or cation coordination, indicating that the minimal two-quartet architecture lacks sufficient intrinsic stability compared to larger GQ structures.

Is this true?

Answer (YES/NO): YES